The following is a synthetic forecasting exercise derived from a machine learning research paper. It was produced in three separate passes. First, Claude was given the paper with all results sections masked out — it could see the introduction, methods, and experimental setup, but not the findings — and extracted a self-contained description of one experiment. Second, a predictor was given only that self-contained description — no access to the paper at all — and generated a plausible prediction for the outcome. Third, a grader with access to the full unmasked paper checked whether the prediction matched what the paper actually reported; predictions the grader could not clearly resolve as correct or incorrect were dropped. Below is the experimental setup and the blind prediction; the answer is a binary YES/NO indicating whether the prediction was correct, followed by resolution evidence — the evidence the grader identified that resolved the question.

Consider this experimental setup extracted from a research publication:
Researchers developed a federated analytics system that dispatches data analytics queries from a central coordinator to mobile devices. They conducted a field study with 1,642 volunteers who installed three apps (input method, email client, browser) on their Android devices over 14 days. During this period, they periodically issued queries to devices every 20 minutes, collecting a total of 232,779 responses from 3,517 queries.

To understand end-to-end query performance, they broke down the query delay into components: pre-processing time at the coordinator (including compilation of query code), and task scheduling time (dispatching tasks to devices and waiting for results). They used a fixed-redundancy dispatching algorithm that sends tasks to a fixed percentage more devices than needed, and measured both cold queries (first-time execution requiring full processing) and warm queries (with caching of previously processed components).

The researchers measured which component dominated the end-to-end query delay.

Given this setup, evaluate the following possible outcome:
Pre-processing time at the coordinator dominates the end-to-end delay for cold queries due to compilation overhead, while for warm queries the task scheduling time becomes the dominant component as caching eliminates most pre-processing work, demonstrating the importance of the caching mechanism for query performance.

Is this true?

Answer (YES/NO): NO